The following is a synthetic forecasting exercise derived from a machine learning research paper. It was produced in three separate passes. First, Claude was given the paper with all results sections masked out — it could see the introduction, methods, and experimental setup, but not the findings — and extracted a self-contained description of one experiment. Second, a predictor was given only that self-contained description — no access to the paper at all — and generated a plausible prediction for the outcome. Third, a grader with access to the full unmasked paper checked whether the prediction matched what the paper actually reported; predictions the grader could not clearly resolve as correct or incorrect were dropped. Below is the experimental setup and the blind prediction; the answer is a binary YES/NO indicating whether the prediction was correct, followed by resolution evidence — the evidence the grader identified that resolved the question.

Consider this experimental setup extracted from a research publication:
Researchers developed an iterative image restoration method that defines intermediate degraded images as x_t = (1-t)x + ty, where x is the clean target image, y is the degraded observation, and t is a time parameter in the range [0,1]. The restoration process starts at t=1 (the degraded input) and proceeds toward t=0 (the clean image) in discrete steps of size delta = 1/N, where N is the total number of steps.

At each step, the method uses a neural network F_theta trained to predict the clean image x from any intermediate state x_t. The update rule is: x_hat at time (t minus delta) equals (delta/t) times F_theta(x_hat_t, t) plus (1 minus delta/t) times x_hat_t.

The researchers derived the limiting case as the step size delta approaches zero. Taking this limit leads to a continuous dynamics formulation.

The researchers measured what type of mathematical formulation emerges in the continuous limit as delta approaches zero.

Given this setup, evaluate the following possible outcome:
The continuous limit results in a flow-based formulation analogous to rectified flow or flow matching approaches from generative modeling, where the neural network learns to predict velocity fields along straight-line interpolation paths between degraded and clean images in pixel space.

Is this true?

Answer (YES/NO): NO